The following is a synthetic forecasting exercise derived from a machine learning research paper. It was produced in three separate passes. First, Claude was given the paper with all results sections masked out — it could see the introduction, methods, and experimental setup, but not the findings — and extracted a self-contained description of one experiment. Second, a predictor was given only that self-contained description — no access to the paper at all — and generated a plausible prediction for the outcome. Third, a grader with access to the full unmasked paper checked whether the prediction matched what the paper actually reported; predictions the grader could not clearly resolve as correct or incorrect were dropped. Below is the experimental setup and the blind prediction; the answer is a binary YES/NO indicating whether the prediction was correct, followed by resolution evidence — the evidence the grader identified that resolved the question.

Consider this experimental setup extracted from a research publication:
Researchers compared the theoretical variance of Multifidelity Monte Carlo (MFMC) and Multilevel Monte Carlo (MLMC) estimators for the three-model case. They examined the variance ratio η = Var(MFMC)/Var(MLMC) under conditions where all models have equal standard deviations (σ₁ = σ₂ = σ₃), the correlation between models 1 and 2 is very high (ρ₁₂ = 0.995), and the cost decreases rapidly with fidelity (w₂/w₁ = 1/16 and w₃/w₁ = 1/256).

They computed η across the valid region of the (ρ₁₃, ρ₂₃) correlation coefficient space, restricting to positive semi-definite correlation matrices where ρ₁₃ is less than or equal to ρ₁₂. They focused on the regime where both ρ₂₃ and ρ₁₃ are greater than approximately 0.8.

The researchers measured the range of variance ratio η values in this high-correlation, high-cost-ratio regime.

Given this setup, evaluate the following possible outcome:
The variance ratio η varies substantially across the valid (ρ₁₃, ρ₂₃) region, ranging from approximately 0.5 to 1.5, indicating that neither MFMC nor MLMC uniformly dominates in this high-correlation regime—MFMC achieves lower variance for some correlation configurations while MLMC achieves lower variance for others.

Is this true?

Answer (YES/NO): NO